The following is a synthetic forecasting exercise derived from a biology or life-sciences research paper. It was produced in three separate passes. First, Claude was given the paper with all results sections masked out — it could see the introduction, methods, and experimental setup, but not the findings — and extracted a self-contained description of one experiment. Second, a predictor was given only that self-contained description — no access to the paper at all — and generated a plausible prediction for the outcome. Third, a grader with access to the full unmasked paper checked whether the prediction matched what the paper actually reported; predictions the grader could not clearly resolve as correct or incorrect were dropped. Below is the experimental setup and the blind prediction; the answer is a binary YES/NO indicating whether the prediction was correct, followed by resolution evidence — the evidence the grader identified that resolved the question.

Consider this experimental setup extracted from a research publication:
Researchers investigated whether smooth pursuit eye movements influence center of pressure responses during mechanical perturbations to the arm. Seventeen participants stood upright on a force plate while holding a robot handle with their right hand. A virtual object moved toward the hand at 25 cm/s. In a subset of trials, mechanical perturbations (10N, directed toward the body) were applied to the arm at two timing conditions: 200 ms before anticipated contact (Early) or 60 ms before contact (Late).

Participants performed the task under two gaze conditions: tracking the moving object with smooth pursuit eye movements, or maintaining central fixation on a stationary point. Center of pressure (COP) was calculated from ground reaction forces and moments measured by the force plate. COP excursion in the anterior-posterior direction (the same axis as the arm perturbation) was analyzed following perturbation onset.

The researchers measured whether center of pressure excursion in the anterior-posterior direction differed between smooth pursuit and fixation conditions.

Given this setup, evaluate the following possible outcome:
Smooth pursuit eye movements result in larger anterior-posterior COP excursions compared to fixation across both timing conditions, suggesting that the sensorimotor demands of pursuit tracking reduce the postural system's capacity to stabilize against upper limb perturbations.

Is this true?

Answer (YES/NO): NO